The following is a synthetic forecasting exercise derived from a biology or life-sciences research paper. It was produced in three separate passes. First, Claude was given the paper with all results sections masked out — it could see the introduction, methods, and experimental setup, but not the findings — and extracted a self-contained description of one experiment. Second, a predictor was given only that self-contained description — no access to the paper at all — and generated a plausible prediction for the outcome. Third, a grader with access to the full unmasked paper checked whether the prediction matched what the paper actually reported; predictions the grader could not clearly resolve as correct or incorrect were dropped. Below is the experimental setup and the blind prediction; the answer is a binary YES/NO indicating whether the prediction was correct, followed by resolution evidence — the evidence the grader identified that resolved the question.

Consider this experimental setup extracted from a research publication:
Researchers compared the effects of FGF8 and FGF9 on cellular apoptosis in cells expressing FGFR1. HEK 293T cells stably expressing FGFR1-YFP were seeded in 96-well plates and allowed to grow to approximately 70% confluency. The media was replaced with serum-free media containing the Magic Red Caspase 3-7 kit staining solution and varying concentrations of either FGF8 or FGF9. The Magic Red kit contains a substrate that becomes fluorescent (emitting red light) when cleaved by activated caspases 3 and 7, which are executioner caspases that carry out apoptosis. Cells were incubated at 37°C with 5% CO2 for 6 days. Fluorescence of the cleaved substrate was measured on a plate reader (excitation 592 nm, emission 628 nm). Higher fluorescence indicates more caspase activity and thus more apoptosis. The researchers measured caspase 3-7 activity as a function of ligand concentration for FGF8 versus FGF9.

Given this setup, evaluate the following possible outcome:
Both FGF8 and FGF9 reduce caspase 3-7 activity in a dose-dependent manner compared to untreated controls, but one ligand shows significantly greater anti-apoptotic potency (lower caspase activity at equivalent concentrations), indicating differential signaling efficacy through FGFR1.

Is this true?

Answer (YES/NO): NO